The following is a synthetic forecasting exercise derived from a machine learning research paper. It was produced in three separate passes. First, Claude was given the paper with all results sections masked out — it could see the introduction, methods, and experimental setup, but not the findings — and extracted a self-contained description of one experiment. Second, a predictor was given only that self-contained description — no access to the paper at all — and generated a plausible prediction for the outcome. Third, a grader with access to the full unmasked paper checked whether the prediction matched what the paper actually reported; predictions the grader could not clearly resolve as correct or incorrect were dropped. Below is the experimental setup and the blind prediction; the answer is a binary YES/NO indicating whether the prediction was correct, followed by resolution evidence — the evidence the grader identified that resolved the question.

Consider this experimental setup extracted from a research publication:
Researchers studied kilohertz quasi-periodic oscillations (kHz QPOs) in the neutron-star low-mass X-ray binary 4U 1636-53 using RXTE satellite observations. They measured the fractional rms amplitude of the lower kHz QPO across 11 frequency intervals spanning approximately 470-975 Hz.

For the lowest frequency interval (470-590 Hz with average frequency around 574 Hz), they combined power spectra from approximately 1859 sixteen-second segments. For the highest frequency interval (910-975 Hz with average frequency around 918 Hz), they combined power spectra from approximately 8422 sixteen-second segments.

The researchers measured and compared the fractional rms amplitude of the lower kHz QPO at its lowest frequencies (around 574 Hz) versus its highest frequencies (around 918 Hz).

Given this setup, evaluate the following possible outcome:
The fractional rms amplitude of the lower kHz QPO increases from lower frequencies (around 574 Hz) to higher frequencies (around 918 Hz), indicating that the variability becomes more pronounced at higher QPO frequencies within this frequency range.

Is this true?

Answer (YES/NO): NO